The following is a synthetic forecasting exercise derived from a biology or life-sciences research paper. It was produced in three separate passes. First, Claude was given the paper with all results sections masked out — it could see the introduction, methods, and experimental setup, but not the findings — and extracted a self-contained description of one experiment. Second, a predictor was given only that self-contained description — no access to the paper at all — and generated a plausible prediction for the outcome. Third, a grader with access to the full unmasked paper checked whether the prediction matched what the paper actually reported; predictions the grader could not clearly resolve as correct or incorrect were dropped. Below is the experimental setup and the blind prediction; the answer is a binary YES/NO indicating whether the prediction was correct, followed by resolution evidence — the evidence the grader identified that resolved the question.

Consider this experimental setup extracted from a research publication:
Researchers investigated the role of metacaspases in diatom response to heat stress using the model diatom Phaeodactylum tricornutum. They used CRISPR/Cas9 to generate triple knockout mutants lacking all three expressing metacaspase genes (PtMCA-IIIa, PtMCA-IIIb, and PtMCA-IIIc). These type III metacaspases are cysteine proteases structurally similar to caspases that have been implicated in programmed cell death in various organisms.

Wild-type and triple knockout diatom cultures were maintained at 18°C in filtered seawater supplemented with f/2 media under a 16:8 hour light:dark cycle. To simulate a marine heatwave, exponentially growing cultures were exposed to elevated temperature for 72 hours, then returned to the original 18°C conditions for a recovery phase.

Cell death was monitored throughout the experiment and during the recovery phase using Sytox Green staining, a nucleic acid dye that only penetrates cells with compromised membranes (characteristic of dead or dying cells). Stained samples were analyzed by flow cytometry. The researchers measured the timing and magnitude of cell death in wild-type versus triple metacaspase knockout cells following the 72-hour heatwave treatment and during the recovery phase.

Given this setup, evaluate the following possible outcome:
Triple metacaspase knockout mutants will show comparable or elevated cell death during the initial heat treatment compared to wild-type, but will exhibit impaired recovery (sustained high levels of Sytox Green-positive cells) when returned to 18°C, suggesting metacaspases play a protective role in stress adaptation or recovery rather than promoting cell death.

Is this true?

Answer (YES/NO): YES